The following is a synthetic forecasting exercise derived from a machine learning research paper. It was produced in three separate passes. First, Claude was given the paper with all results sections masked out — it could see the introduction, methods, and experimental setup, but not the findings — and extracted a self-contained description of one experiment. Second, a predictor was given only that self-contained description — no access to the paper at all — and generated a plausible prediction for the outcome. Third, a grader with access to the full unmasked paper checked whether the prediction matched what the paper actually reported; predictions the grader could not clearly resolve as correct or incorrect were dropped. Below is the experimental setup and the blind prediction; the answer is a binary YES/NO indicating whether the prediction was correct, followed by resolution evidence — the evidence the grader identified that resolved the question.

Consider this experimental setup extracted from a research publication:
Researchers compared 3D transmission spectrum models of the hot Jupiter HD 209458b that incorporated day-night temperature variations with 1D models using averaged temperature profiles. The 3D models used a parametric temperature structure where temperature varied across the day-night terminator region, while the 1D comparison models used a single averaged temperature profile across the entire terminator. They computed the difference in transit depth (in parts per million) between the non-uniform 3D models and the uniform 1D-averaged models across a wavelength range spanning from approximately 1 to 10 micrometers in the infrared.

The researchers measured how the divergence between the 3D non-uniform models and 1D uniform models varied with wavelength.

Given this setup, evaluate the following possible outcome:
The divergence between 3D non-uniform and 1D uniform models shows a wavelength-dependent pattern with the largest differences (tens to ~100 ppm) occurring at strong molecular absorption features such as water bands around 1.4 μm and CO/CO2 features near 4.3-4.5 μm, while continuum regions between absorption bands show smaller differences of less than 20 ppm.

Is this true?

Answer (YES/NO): NO